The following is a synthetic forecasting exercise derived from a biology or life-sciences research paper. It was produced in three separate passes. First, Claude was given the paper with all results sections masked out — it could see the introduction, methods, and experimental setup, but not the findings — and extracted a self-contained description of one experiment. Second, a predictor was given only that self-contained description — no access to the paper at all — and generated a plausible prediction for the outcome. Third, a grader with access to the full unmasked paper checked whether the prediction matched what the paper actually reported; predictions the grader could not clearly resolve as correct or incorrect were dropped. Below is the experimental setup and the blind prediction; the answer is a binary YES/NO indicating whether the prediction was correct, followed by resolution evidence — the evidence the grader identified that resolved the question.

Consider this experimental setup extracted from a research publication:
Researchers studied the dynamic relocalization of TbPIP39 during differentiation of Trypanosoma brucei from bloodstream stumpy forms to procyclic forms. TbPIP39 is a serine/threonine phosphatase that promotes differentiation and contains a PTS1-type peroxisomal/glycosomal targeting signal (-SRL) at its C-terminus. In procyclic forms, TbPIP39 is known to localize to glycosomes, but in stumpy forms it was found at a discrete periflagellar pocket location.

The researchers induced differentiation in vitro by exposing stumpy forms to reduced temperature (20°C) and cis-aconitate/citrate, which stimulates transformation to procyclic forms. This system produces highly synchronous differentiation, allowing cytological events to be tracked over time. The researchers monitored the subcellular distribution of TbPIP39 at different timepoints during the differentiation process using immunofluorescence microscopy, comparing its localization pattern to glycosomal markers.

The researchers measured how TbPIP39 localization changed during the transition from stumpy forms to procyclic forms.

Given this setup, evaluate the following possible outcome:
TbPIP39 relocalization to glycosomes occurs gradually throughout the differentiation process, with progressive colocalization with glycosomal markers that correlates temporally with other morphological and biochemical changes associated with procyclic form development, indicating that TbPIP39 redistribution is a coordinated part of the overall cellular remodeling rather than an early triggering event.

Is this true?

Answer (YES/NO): NO